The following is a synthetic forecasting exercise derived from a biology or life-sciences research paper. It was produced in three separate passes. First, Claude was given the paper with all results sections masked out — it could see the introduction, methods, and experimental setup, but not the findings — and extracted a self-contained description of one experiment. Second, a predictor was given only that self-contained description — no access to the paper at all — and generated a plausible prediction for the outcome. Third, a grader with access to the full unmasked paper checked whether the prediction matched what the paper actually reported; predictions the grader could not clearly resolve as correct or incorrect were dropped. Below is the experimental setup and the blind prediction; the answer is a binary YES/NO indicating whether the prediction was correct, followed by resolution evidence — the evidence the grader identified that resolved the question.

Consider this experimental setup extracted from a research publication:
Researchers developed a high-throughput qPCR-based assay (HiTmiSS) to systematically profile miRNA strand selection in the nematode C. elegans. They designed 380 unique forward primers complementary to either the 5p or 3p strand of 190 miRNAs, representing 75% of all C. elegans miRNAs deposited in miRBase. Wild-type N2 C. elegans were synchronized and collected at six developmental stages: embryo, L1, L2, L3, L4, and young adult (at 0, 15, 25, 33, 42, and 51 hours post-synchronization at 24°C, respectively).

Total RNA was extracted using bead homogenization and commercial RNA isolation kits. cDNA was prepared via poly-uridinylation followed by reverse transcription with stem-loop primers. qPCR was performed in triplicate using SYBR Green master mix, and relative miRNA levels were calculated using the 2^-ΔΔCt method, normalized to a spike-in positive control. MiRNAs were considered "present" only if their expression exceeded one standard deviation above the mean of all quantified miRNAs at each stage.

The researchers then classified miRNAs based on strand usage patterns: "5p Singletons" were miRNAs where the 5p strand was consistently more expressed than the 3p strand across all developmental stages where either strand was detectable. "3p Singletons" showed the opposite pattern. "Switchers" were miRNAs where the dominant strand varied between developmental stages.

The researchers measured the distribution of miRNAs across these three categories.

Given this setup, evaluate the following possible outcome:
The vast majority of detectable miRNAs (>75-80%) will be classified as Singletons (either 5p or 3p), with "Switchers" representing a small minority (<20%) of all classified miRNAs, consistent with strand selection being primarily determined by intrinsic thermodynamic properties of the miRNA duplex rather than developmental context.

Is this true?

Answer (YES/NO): NO